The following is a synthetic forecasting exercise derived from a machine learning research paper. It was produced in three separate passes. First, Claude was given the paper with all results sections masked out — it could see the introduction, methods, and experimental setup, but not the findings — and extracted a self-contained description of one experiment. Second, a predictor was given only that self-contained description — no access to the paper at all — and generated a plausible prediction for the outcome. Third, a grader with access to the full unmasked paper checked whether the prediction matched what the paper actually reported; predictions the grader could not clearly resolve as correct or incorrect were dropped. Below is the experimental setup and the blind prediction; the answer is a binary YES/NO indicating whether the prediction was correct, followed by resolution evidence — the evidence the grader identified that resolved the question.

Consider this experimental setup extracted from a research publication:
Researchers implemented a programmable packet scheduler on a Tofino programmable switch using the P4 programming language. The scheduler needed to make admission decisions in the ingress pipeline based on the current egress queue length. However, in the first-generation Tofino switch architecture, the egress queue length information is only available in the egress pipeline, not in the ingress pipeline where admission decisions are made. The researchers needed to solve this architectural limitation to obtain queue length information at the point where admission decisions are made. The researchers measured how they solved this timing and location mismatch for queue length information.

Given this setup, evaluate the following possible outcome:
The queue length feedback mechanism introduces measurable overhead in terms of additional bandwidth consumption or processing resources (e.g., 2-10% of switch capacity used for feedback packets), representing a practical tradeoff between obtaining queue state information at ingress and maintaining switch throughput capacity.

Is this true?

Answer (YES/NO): NO